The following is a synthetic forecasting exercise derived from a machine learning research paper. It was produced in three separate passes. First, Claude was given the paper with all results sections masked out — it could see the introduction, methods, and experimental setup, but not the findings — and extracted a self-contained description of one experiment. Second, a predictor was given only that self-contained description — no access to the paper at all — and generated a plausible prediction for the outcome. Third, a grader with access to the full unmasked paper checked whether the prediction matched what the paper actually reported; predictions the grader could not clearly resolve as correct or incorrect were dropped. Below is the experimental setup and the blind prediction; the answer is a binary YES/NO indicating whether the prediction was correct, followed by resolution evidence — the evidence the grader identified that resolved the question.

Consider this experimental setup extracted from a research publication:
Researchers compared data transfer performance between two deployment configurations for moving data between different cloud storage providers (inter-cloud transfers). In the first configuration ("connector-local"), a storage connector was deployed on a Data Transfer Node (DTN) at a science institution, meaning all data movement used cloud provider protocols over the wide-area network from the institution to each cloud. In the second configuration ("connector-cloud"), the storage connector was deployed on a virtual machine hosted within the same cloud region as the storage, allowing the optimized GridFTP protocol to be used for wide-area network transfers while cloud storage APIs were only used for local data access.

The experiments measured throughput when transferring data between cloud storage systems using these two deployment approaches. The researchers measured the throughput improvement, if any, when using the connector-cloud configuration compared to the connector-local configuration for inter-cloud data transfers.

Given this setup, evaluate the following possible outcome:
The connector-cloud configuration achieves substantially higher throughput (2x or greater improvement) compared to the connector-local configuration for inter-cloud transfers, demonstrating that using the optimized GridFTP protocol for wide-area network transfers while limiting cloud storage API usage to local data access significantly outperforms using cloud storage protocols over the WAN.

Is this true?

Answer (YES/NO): YES